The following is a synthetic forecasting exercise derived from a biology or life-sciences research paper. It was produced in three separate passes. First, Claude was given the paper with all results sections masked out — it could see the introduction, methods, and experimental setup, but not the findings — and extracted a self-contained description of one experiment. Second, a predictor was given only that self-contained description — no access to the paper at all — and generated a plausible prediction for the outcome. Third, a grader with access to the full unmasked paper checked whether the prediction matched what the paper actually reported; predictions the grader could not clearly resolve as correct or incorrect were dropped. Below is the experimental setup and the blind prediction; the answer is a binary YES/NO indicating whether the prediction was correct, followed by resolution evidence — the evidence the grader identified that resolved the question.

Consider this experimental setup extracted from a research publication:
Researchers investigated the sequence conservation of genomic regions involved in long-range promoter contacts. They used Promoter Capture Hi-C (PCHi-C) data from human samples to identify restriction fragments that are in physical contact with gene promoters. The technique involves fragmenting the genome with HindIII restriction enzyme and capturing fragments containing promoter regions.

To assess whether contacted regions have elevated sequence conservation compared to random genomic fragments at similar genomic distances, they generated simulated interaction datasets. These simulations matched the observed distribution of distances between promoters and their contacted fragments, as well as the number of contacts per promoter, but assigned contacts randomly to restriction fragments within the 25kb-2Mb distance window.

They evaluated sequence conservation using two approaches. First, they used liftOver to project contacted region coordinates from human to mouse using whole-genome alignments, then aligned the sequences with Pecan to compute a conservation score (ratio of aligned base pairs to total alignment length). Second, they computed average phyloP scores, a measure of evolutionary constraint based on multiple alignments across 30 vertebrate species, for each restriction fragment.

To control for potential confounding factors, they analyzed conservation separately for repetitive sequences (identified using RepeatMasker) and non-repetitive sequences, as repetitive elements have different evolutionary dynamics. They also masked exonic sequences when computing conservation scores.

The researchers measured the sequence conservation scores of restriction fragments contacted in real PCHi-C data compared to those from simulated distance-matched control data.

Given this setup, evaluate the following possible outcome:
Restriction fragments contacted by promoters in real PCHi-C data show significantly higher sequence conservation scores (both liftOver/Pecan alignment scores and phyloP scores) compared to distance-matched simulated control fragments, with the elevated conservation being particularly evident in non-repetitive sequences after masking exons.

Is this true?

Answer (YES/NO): NO